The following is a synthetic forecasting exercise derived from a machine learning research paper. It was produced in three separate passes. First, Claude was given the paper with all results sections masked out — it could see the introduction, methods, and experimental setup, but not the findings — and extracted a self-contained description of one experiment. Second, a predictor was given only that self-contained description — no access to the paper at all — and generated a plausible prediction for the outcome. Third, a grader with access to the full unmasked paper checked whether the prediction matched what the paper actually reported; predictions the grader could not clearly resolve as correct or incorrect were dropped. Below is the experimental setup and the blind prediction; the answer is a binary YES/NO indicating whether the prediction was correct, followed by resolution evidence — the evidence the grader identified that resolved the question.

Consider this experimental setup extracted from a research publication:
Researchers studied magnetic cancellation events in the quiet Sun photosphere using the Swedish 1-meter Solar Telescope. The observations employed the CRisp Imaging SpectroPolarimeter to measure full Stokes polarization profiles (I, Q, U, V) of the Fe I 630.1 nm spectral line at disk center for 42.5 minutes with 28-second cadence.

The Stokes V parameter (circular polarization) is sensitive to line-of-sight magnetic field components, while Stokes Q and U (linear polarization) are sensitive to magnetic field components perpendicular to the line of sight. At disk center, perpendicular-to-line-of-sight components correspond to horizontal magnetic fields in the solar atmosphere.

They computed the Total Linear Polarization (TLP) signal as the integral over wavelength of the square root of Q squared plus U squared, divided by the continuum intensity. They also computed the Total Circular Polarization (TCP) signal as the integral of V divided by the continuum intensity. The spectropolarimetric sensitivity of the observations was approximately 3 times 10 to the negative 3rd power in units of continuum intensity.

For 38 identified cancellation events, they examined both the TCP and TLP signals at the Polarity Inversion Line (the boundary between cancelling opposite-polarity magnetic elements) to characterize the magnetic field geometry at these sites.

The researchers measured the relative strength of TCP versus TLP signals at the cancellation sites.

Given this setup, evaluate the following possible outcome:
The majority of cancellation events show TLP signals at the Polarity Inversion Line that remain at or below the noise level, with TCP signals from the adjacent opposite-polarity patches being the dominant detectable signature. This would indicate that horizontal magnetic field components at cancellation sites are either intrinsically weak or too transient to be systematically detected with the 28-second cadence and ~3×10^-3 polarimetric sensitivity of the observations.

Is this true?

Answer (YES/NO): YES